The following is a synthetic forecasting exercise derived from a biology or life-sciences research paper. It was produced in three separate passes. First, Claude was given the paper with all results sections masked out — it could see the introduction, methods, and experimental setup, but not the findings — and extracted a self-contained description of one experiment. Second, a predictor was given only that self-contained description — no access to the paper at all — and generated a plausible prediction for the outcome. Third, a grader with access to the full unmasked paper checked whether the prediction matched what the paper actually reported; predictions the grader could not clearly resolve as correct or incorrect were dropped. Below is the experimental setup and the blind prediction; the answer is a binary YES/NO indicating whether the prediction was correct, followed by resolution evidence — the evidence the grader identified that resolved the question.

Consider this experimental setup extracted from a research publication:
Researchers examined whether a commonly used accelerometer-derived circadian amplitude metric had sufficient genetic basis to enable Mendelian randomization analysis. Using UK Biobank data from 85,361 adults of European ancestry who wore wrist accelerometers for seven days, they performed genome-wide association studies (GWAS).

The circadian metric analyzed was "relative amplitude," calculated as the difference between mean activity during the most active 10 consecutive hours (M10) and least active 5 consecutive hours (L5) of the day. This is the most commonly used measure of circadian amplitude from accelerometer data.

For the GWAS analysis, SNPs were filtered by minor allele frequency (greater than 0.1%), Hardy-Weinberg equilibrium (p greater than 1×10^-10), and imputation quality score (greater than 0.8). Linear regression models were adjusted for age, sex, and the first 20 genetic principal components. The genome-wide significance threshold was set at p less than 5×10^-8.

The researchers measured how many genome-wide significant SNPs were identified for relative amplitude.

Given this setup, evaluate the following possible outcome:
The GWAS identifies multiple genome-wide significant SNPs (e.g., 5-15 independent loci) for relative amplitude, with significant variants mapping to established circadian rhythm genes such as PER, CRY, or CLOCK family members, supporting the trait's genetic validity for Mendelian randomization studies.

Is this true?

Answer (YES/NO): NO